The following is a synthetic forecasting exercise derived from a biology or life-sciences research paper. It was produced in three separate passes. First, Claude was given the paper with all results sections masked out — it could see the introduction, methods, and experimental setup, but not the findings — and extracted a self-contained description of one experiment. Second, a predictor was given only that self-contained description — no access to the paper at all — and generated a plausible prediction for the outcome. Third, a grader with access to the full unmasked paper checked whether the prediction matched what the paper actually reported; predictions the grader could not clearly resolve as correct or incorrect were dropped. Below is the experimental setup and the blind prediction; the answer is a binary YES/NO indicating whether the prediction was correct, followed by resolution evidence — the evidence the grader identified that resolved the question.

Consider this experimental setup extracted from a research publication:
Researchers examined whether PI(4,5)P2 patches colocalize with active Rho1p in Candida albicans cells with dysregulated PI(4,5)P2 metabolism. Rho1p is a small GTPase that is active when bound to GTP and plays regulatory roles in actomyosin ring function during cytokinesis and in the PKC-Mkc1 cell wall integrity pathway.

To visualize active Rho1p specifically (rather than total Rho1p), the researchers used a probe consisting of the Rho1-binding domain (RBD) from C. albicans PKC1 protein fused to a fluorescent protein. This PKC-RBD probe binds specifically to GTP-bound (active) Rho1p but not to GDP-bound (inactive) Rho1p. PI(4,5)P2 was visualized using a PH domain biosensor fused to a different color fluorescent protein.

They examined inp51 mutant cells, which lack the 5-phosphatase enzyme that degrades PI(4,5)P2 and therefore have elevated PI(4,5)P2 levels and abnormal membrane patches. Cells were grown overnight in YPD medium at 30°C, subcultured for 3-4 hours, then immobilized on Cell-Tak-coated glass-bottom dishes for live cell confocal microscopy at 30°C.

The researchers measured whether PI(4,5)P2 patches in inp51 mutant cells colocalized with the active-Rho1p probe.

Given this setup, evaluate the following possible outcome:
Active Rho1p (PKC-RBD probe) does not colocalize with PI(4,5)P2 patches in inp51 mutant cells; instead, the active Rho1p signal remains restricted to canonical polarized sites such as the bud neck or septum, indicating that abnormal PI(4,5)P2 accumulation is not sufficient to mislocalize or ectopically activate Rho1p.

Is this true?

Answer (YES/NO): NO